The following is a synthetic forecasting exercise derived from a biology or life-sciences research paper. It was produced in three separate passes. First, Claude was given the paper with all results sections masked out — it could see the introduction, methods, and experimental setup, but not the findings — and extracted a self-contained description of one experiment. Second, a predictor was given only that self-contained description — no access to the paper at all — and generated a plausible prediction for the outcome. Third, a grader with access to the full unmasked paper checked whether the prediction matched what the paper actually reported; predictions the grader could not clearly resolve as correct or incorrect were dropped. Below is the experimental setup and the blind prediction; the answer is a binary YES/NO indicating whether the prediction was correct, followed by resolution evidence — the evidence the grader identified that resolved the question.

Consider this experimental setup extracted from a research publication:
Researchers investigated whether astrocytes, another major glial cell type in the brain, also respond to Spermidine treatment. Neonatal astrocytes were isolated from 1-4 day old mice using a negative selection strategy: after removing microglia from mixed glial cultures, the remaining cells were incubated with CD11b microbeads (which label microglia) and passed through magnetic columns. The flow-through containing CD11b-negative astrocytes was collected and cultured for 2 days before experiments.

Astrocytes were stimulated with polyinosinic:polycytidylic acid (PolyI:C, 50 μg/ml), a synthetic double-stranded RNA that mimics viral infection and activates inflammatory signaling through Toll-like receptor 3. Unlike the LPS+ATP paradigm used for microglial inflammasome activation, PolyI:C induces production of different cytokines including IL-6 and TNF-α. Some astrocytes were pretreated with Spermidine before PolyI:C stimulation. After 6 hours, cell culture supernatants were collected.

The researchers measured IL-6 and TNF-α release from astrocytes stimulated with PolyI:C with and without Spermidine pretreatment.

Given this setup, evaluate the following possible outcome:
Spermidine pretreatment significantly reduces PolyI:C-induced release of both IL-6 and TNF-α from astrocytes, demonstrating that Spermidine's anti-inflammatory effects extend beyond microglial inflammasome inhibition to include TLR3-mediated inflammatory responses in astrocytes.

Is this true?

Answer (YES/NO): NO